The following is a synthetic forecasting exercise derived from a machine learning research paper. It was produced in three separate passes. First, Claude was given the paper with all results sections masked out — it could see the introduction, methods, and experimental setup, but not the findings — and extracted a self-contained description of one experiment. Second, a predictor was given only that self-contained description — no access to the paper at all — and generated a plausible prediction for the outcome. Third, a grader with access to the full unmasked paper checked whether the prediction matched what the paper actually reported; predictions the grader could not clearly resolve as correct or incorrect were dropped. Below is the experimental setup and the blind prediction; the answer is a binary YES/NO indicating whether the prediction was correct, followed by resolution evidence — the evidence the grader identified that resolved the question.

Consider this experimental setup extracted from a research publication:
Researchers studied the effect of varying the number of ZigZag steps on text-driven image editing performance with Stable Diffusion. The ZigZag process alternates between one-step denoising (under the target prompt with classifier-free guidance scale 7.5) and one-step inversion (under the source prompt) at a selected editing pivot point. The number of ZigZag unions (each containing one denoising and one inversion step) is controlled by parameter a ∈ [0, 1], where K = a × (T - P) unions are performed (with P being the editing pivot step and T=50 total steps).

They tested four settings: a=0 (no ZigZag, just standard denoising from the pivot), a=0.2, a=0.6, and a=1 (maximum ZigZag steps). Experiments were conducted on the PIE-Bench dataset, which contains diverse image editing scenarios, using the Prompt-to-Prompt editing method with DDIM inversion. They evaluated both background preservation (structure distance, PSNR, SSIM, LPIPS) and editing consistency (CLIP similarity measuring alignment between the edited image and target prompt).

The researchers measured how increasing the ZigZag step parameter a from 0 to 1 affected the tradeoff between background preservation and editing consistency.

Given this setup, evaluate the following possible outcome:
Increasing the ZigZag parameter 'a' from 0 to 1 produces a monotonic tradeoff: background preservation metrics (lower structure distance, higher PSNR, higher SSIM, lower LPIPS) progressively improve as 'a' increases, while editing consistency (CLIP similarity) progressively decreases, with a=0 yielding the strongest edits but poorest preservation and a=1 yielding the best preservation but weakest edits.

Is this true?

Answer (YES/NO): NO